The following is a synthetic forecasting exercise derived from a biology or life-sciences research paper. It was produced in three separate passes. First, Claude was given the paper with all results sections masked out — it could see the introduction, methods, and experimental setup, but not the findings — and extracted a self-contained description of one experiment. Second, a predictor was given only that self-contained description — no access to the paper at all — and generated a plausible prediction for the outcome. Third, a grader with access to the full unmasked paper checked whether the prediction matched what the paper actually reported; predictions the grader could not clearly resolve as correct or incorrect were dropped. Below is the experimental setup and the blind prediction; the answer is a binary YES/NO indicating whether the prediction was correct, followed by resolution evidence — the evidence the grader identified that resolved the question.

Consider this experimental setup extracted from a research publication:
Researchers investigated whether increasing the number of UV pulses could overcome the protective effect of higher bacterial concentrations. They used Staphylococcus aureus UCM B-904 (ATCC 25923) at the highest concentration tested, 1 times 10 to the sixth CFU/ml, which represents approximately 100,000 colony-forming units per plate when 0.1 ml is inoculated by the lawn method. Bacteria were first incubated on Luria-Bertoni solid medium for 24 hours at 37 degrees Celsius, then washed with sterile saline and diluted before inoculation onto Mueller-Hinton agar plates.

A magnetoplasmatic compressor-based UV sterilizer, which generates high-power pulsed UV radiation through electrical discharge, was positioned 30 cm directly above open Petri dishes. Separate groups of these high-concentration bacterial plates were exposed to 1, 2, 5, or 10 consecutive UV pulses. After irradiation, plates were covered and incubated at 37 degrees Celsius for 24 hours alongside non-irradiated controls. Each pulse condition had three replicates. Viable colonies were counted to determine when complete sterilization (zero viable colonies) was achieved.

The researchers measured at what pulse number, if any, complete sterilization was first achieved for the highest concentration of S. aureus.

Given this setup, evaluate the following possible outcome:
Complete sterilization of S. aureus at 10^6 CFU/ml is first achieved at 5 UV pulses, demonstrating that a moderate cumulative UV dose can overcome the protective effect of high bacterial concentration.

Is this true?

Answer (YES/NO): NO